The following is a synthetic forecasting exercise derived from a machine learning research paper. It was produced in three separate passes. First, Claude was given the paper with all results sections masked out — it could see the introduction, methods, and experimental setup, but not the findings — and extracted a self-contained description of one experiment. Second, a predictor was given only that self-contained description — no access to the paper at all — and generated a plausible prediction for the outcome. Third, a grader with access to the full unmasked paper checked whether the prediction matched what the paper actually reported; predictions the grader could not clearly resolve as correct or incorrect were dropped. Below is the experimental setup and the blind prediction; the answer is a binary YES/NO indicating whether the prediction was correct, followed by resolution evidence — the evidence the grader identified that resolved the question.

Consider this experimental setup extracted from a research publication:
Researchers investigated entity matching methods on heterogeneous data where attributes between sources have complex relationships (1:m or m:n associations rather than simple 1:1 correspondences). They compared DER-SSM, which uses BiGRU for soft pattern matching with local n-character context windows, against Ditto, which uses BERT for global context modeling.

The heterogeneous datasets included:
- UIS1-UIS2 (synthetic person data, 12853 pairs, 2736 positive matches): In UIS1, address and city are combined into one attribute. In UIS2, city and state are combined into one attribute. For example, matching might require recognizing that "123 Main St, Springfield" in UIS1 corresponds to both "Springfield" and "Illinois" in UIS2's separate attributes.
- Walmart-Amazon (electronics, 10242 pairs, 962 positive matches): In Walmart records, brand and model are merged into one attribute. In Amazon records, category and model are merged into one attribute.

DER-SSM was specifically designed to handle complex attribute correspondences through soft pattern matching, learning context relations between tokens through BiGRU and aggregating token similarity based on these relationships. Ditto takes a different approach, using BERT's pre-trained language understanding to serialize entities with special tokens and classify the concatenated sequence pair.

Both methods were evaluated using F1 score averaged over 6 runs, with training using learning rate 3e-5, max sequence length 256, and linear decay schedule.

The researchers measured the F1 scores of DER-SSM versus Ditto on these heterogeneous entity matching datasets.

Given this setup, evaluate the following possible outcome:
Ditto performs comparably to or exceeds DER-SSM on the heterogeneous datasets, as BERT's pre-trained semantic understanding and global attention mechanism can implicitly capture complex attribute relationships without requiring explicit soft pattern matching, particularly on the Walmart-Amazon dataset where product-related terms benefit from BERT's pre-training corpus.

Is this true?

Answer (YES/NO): YES